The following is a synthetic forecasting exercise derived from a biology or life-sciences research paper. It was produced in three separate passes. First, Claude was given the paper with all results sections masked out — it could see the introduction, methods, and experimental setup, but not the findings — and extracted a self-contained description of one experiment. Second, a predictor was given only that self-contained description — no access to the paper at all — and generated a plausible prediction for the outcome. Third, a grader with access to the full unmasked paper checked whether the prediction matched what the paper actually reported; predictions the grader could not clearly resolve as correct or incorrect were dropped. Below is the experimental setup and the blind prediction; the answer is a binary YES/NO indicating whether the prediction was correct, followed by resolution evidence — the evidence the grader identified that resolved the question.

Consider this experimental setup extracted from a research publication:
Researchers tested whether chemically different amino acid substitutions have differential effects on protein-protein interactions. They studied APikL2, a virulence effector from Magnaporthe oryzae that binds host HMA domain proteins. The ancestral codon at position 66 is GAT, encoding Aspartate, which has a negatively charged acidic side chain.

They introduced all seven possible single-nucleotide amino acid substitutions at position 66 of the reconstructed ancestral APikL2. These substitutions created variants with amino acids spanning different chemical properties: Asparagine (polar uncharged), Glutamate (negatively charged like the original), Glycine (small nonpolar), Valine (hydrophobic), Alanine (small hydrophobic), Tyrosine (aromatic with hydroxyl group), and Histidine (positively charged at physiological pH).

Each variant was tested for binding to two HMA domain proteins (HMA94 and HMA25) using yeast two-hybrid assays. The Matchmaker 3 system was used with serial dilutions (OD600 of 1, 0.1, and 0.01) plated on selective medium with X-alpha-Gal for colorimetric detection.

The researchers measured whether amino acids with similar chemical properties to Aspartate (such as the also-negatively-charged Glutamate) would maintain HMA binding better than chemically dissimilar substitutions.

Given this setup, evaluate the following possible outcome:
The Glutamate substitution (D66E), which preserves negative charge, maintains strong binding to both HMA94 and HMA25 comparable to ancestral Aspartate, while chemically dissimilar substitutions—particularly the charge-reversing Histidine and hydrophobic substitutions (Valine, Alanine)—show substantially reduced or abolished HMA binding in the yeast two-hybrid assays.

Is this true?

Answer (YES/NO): NO